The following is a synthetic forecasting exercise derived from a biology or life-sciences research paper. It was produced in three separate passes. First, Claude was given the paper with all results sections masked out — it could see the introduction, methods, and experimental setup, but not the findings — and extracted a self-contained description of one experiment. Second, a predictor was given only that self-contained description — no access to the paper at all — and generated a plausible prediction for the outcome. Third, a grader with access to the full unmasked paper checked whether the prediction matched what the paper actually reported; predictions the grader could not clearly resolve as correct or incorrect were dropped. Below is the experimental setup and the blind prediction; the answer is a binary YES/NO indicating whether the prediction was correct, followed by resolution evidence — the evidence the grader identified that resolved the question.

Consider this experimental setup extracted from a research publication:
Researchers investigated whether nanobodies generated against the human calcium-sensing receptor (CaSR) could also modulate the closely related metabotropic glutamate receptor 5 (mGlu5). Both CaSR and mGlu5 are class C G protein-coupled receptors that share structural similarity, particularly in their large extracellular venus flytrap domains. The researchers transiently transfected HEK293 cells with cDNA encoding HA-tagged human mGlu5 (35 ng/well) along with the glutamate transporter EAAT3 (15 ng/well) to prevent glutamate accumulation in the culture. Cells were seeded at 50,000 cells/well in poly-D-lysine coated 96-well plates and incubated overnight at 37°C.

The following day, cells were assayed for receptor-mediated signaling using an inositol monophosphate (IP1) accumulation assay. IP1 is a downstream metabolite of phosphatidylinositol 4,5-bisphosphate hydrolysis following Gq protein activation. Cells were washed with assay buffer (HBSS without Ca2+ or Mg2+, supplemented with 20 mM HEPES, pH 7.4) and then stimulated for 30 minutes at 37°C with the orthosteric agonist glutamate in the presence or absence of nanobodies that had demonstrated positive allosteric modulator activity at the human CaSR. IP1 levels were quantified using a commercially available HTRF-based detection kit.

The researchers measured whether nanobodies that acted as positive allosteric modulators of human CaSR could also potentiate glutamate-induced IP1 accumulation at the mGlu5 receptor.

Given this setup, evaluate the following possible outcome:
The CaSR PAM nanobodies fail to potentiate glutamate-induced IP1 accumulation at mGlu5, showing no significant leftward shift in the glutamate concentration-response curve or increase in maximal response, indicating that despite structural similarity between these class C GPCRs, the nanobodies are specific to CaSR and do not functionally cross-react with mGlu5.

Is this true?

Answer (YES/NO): YES